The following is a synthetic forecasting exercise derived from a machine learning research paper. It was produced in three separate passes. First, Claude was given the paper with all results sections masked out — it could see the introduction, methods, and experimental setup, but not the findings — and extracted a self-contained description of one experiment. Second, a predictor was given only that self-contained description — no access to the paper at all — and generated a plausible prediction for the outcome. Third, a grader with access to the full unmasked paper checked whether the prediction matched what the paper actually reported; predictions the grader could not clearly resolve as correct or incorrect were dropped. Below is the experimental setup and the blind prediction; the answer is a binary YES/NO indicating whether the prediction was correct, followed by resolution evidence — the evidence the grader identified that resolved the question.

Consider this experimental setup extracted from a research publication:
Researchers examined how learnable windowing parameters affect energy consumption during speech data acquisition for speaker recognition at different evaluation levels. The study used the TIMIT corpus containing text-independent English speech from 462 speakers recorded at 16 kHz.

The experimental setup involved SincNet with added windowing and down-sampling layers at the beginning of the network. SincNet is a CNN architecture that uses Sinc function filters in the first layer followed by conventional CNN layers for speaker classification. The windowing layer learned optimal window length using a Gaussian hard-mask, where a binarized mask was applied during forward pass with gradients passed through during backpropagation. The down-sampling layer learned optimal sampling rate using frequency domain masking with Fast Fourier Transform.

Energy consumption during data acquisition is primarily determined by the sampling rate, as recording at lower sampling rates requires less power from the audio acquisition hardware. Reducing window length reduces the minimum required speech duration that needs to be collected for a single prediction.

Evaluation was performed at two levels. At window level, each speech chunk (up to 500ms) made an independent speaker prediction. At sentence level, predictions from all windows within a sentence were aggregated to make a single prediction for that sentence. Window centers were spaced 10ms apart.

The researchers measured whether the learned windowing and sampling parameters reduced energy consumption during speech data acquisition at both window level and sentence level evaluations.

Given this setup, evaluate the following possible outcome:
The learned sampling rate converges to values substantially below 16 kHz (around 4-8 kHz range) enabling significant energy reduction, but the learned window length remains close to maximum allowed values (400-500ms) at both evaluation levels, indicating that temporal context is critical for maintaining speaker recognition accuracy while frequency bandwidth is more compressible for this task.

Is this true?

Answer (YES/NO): NO